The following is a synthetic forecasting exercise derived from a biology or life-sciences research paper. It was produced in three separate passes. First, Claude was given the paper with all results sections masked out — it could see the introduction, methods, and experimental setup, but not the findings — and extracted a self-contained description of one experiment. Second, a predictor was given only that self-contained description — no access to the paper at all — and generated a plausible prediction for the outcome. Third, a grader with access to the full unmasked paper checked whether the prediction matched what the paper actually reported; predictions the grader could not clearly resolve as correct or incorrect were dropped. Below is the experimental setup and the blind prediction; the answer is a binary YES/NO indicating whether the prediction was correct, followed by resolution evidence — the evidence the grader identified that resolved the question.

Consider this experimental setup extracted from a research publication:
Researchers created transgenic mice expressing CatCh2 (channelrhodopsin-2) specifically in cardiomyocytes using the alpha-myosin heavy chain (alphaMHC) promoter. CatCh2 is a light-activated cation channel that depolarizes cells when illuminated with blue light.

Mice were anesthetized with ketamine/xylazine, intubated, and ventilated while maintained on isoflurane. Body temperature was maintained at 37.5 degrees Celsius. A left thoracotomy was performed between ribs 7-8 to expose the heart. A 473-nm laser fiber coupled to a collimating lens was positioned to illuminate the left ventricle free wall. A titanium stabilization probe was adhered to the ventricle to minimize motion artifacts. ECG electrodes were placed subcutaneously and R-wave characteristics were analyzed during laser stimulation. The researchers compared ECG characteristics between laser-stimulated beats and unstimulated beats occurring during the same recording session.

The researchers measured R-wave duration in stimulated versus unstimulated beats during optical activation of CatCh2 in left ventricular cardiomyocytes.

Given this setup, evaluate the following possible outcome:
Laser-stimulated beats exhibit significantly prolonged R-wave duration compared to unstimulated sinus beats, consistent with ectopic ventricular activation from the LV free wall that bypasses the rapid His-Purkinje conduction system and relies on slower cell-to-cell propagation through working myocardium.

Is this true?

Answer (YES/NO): YES